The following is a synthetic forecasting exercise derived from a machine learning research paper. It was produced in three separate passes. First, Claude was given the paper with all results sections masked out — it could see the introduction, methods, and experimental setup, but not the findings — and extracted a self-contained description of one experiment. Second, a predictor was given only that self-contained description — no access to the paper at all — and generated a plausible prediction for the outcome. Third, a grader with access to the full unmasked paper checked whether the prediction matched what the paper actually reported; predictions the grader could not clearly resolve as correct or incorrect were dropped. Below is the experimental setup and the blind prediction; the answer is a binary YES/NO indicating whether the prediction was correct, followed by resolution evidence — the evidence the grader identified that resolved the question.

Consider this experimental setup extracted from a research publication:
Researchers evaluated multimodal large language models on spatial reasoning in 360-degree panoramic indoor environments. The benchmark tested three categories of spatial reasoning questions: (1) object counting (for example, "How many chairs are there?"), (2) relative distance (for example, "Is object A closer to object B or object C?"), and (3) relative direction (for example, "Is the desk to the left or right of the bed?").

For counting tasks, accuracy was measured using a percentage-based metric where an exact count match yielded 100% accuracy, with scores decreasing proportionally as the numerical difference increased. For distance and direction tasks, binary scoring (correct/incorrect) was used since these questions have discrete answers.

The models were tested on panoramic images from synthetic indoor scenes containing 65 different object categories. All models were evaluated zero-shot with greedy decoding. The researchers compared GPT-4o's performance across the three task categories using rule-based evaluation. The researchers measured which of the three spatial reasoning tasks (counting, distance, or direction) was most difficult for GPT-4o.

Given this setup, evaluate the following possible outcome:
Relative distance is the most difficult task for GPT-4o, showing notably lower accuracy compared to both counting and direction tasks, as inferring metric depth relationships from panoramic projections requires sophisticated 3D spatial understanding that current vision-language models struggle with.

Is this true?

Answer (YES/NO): NO